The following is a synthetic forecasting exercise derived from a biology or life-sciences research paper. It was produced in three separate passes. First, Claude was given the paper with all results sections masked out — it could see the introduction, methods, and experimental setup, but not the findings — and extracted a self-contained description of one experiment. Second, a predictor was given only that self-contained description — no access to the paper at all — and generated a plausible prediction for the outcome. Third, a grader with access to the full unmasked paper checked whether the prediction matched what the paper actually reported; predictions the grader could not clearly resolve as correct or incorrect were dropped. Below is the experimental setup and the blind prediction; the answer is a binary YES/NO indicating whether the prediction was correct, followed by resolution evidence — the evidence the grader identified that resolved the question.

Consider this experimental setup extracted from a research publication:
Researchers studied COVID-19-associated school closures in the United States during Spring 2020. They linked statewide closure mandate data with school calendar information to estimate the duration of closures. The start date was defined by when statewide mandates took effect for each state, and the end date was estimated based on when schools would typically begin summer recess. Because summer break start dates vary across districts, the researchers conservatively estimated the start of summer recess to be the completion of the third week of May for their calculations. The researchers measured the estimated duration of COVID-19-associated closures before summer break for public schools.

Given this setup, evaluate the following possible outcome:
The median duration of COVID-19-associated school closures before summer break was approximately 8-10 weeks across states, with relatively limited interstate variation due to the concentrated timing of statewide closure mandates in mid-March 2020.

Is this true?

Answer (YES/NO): NO